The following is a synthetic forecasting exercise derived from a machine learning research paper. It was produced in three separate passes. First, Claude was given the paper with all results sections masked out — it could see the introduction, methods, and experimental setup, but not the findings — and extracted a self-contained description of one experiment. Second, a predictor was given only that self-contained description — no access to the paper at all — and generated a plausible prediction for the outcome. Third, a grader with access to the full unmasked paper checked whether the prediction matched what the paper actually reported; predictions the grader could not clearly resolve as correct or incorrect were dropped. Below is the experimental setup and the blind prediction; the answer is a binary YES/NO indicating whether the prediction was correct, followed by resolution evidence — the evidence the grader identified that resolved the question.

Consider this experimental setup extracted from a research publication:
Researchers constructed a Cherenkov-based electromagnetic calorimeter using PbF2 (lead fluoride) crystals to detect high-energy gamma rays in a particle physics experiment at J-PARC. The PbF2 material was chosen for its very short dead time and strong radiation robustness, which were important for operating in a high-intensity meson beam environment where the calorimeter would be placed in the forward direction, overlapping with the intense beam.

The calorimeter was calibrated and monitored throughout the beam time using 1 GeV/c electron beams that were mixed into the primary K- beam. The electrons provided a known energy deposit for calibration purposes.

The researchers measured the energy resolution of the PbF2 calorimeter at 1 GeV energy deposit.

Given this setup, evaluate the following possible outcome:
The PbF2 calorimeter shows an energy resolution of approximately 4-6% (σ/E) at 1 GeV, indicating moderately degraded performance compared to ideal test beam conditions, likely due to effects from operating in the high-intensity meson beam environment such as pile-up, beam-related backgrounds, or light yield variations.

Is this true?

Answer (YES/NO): YES